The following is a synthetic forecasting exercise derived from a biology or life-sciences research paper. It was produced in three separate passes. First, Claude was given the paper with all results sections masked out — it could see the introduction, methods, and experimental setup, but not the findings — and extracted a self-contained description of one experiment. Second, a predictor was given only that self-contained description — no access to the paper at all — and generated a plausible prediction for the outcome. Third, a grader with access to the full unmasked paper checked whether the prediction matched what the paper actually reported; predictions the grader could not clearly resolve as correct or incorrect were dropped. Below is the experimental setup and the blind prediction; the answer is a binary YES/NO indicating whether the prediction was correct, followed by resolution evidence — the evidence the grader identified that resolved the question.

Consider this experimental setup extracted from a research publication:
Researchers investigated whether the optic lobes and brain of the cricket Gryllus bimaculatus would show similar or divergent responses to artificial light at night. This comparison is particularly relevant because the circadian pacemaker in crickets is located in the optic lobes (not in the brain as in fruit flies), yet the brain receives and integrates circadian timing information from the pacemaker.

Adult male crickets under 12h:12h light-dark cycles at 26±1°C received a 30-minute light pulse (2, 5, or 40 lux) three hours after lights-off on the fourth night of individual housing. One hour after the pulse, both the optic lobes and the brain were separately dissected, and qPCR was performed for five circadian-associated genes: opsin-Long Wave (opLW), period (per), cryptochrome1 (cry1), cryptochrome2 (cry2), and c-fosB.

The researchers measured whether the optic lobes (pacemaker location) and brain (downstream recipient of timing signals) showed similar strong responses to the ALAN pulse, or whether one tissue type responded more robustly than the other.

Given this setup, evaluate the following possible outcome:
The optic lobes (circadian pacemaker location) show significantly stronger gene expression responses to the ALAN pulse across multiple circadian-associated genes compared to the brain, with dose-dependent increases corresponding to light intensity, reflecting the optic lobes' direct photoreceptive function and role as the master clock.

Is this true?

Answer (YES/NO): NO